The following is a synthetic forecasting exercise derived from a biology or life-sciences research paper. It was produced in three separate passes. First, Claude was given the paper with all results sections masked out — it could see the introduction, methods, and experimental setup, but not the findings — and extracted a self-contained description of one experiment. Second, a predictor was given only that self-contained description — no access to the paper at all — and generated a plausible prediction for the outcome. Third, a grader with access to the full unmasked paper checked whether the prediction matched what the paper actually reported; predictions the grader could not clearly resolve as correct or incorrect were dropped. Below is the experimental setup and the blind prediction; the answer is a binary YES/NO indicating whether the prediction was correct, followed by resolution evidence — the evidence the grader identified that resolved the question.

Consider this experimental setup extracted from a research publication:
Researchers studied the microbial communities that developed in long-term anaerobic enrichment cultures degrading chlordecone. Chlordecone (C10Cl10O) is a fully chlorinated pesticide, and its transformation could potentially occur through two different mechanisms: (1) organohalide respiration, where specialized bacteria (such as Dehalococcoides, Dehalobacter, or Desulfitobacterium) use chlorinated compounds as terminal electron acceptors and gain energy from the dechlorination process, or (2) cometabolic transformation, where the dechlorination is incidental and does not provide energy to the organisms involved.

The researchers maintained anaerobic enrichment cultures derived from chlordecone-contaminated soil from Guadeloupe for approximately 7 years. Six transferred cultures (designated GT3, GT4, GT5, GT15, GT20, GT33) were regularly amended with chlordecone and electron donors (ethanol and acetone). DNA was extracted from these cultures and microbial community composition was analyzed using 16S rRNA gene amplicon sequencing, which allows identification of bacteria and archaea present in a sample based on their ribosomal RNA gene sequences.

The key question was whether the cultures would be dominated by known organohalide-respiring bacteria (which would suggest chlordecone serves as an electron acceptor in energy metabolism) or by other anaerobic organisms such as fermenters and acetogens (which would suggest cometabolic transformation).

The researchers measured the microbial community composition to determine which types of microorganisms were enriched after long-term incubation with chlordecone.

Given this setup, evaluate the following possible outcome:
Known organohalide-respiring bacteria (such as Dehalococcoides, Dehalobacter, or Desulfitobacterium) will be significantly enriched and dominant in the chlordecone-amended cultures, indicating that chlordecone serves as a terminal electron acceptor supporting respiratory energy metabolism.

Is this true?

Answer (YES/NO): NO